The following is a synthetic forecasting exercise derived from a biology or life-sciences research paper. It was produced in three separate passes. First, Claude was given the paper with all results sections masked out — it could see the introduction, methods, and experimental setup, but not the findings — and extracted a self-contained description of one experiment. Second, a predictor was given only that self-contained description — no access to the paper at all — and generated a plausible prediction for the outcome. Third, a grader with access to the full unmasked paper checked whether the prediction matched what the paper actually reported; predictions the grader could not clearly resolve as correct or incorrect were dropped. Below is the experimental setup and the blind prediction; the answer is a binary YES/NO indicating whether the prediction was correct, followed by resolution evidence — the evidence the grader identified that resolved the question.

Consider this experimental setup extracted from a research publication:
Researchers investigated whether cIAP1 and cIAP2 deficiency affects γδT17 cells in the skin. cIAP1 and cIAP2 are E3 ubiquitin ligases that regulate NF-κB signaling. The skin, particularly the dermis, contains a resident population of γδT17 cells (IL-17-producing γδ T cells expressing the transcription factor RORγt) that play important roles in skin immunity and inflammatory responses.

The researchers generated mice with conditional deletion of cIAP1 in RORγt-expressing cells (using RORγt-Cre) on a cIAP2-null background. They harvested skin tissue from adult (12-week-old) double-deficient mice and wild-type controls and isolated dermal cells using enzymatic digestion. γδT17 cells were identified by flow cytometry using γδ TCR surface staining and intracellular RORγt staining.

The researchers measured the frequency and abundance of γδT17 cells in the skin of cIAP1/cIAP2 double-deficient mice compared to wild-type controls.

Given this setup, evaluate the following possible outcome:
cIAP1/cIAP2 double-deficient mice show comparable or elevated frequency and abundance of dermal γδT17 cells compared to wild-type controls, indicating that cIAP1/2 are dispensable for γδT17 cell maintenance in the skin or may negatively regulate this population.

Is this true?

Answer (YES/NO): NO